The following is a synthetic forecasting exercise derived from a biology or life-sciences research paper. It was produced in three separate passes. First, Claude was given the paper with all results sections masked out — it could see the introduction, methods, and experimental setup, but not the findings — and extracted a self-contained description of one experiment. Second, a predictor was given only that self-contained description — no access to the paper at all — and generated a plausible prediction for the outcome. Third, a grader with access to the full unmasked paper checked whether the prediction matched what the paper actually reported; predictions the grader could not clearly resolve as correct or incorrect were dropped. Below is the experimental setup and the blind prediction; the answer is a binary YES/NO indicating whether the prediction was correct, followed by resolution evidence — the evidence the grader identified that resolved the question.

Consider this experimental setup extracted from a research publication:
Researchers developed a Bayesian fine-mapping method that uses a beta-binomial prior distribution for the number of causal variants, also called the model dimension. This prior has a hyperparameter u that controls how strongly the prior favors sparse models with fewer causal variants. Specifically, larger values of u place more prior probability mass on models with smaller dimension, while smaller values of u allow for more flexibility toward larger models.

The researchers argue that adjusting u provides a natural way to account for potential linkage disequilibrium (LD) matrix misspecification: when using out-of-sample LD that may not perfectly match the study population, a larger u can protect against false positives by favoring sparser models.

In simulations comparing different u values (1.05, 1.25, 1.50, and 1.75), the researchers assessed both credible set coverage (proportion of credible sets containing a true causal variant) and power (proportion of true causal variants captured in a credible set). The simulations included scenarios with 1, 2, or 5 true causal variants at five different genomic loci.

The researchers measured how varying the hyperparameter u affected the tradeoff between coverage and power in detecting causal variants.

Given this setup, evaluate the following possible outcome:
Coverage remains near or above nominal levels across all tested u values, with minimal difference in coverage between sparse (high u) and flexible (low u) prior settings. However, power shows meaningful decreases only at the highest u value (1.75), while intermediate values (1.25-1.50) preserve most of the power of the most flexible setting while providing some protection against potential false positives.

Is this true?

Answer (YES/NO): NO